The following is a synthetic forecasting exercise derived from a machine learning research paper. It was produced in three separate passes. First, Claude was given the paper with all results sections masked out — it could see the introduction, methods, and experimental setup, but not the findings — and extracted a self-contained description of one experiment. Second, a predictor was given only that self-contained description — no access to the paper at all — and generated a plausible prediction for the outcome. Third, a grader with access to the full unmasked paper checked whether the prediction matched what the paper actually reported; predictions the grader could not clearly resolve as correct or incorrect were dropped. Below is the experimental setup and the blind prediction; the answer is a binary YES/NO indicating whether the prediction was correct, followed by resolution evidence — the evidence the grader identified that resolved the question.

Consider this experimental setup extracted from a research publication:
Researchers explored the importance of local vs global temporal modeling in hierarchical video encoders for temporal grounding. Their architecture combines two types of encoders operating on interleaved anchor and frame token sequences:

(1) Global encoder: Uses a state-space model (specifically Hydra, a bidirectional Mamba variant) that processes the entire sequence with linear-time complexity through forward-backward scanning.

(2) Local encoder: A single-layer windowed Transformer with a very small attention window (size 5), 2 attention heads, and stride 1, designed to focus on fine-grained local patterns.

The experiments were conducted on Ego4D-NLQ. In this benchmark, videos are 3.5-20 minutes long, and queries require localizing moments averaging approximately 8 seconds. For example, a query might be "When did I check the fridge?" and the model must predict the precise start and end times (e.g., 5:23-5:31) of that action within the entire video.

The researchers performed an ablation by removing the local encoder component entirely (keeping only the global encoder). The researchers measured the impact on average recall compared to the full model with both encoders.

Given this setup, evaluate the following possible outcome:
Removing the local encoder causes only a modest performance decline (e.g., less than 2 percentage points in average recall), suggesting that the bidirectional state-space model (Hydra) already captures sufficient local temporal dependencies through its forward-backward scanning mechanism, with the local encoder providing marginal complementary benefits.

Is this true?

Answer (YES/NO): YES